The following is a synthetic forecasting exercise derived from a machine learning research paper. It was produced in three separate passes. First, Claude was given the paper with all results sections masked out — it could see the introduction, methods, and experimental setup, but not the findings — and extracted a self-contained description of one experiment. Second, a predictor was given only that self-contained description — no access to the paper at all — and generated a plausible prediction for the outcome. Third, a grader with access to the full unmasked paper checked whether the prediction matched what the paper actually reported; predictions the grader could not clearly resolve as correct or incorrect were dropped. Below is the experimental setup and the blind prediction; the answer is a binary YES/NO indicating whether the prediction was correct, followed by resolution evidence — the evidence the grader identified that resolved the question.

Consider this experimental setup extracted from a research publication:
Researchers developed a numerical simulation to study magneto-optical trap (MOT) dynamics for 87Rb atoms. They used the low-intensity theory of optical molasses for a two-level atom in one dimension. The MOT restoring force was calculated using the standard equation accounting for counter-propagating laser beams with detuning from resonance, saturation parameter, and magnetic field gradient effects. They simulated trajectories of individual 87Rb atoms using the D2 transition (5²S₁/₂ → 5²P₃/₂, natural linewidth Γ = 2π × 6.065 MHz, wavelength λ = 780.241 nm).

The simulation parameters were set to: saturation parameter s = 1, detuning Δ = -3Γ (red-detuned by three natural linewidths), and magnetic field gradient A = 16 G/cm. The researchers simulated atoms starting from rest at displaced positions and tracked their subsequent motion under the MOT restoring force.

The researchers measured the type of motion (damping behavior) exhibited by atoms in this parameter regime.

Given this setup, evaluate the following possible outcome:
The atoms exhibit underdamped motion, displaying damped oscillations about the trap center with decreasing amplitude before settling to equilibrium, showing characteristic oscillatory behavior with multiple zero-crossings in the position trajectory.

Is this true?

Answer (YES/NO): YES